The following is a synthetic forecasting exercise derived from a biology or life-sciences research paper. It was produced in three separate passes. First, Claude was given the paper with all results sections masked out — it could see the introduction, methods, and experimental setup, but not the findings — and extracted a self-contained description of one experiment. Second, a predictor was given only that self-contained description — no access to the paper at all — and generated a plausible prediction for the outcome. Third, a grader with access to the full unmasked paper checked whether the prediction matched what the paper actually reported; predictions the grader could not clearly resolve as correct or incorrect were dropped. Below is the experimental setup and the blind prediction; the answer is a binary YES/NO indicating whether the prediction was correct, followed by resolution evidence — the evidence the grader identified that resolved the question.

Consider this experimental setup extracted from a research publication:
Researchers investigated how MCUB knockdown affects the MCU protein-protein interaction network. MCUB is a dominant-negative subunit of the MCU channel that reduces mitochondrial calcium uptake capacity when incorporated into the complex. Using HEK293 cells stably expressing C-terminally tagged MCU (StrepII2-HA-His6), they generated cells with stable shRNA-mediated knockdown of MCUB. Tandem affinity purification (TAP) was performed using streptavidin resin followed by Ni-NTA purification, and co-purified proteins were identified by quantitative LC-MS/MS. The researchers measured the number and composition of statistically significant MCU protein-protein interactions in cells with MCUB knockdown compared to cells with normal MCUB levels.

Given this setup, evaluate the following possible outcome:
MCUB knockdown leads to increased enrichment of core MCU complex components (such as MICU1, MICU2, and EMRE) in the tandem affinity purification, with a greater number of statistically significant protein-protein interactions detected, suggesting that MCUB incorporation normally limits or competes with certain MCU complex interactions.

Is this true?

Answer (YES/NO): NO